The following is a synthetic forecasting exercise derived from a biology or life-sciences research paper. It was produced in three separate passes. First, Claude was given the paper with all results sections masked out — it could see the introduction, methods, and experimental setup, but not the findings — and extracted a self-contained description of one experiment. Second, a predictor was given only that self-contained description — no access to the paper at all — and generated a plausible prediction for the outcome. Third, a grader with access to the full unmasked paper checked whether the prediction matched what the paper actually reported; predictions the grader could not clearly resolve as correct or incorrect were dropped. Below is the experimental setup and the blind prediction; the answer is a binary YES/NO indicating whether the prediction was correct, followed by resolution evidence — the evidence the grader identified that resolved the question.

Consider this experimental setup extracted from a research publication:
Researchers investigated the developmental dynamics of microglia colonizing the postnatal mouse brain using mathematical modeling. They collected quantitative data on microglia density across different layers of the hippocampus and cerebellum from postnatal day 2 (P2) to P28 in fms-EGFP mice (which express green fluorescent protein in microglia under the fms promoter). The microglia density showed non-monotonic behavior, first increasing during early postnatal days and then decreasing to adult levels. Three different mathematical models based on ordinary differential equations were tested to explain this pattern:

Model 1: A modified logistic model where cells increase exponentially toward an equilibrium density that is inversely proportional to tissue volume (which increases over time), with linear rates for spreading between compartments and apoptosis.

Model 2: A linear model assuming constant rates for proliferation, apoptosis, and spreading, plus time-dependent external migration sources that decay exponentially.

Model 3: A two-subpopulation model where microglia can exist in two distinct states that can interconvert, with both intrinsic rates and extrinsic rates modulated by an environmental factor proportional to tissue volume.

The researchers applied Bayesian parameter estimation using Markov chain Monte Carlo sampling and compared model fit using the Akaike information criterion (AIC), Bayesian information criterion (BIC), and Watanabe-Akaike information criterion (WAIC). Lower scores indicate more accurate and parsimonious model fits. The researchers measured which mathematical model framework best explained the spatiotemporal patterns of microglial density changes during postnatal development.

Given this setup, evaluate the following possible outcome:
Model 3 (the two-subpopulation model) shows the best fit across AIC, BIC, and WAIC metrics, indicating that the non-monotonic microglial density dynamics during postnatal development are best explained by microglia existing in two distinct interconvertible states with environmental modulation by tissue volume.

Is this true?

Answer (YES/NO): YES